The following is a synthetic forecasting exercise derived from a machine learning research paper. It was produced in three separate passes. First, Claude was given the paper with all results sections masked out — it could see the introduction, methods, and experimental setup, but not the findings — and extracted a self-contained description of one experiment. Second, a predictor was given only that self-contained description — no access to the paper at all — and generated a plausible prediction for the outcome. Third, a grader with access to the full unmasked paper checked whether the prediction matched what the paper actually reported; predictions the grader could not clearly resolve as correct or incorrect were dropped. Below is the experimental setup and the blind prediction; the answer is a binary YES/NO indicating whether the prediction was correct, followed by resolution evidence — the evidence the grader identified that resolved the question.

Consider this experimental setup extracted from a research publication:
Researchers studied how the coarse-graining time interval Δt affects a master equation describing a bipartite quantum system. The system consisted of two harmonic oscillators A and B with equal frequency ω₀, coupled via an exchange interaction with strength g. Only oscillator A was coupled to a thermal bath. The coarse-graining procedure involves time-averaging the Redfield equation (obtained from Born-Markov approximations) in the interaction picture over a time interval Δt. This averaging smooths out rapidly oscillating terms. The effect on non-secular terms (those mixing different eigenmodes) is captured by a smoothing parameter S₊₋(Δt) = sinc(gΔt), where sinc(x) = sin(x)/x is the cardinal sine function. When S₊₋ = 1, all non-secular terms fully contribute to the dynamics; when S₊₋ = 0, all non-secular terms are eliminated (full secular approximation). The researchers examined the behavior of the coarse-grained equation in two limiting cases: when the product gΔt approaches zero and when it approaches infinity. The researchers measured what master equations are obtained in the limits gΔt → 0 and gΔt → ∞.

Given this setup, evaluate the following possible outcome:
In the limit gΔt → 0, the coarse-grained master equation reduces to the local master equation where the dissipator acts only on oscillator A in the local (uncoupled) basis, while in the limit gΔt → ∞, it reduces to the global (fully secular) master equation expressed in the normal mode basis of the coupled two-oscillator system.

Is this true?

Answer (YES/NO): NO